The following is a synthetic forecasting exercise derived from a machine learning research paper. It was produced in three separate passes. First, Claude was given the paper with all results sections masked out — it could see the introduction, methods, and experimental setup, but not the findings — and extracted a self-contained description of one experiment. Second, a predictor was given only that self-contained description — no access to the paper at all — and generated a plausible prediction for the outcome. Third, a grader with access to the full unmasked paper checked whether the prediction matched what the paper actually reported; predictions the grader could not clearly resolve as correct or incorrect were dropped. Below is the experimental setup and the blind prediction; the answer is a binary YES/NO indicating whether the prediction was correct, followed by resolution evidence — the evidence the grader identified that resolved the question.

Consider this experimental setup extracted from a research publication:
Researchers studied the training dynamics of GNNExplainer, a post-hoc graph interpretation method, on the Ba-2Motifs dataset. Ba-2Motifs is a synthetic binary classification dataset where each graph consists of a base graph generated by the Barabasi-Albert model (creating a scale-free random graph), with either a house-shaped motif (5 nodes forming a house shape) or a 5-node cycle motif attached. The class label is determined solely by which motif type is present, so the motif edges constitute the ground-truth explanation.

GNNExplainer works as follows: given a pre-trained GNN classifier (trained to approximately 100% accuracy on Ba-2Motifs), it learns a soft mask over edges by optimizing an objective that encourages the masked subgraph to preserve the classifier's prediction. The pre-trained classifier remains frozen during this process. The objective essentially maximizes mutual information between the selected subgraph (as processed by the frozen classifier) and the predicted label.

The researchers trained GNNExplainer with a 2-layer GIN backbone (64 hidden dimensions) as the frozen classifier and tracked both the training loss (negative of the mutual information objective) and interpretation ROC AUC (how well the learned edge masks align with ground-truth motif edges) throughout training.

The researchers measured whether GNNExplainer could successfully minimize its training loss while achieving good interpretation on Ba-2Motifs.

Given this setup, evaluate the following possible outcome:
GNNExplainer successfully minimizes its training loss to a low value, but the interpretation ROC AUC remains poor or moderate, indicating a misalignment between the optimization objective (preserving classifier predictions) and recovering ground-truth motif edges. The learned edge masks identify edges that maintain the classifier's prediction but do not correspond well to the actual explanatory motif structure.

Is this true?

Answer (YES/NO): NO